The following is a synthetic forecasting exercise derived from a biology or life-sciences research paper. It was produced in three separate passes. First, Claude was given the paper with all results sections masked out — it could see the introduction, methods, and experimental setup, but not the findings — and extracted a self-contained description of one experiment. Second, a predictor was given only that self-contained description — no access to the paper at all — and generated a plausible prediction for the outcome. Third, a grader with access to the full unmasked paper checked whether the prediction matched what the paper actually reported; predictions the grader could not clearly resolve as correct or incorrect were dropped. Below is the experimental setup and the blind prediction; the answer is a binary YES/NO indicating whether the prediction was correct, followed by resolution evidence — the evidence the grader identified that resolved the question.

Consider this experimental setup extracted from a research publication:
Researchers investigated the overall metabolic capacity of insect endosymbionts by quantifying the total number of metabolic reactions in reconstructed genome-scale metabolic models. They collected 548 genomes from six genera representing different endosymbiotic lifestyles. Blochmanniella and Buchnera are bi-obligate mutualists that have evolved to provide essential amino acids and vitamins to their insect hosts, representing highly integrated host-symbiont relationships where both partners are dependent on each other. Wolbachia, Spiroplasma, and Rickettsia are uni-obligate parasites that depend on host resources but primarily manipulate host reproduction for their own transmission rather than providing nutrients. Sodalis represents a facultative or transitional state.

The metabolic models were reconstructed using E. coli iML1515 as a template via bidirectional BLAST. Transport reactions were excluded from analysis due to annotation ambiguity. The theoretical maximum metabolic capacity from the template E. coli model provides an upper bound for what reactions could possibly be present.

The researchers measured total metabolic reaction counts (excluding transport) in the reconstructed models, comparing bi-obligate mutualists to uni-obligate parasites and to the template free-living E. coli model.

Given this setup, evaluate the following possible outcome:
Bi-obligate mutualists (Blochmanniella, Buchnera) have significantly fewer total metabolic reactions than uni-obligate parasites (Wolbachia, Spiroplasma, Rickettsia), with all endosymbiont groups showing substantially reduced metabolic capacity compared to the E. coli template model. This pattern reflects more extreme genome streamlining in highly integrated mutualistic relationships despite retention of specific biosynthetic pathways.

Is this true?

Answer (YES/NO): NO